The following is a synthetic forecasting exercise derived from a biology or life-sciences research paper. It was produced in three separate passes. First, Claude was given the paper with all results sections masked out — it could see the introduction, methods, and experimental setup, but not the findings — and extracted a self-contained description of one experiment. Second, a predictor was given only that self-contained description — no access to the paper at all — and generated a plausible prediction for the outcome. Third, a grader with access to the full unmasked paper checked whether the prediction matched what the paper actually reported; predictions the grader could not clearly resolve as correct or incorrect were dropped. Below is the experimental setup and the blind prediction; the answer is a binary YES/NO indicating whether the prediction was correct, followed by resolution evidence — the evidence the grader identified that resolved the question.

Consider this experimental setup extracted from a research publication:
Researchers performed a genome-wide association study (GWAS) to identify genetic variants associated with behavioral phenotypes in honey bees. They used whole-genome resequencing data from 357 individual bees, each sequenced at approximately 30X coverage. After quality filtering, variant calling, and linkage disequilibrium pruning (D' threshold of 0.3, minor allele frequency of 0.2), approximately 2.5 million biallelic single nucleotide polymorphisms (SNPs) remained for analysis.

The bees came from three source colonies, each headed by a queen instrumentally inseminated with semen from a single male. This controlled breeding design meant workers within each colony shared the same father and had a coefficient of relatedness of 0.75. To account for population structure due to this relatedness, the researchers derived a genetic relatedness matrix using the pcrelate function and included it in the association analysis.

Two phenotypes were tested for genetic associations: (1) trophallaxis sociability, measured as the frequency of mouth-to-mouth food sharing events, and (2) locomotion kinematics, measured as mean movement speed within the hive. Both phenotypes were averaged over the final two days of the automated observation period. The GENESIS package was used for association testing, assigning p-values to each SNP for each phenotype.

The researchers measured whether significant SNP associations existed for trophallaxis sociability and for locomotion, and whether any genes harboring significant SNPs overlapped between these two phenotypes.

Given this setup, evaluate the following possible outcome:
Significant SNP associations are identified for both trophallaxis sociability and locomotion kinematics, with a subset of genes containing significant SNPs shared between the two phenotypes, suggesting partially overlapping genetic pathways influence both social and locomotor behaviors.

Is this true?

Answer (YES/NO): NO